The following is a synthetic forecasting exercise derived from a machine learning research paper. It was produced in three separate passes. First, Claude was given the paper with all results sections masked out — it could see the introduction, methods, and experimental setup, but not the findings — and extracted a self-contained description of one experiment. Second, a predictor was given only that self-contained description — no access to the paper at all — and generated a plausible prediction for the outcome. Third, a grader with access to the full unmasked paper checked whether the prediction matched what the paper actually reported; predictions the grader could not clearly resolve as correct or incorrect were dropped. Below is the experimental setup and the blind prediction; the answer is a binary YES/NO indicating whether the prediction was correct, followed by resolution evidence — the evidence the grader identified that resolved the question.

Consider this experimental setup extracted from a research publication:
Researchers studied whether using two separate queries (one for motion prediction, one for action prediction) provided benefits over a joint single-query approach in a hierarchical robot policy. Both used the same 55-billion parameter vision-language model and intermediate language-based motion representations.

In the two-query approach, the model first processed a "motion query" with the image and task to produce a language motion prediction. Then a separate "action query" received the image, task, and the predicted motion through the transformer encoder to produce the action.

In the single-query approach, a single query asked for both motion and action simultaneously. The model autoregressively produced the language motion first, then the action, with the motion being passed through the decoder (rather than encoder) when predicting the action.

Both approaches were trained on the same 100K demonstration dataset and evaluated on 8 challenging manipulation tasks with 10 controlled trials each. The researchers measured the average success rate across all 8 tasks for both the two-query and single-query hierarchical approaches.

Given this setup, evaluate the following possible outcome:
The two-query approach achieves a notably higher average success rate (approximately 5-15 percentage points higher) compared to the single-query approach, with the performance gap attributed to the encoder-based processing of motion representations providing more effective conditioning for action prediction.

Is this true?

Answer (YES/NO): NO